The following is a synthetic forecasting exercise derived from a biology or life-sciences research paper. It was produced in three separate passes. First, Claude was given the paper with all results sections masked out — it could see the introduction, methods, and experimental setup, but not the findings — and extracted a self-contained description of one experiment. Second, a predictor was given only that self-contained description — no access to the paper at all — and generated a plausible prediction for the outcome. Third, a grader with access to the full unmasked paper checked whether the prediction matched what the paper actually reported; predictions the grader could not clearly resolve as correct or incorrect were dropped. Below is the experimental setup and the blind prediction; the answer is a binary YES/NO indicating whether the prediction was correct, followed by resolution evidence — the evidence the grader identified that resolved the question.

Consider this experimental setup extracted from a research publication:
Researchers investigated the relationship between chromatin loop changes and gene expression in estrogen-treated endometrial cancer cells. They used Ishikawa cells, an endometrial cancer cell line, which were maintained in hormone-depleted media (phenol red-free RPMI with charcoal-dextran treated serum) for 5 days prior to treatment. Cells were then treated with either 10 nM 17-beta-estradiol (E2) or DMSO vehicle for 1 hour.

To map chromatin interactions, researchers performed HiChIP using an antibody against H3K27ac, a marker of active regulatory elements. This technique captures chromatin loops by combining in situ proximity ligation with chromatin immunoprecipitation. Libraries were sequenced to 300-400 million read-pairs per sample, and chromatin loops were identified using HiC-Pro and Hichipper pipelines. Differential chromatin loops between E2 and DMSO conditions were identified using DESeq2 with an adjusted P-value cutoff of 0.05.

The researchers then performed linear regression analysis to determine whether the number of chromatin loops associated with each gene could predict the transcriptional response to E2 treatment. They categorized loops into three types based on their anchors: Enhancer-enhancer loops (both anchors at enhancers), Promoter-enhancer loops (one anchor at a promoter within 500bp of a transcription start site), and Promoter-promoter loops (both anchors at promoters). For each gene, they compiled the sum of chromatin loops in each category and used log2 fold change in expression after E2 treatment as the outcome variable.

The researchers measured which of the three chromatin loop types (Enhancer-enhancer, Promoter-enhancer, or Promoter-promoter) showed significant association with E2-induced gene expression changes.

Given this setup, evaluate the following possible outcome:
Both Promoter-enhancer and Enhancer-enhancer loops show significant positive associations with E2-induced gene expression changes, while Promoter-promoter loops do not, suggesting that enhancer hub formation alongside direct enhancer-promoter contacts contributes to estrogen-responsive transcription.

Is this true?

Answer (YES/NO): NO